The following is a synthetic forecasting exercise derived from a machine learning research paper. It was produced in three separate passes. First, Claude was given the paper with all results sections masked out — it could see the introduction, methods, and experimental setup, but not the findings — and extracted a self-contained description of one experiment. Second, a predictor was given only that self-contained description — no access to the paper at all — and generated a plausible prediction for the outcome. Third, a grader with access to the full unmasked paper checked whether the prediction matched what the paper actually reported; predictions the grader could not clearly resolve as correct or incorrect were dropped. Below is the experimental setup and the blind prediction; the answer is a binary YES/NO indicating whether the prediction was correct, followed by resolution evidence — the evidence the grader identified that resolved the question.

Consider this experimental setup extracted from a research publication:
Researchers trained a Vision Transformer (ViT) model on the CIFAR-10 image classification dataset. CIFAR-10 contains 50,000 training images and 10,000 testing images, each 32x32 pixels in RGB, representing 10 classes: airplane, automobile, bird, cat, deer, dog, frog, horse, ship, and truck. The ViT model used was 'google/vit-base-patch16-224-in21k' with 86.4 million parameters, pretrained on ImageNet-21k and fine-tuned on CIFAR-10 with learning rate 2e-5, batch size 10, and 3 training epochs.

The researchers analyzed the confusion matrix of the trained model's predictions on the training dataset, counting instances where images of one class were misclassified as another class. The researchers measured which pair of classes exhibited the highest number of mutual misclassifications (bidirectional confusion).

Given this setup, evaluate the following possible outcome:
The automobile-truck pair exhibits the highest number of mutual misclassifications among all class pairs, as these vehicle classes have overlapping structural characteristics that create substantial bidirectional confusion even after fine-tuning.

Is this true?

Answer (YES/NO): NO